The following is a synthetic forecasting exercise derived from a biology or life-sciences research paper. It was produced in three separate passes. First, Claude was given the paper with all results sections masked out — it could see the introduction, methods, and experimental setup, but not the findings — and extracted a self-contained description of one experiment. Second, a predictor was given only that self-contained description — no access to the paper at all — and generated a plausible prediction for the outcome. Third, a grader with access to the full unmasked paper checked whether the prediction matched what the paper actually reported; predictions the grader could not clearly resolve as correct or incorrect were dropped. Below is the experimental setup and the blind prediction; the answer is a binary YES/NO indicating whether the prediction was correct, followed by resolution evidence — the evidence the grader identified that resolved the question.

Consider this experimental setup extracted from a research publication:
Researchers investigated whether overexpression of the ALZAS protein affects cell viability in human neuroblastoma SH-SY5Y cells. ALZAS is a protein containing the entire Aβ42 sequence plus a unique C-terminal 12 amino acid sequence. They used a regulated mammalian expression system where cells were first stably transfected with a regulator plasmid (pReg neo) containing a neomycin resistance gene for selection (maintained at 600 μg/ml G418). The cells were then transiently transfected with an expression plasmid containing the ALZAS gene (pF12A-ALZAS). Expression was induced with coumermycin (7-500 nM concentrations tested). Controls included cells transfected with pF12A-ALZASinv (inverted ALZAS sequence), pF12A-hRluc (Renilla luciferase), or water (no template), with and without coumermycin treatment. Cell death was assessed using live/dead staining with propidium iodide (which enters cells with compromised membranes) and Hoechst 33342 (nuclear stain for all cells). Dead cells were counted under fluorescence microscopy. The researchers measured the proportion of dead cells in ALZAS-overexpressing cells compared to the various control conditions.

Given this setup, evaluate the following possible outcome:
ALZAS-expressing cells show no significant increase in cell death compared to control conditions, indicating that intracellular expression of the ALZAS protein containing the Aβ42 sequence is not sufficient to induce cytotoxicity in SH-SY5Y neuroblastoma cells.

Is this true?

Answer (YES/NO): YES